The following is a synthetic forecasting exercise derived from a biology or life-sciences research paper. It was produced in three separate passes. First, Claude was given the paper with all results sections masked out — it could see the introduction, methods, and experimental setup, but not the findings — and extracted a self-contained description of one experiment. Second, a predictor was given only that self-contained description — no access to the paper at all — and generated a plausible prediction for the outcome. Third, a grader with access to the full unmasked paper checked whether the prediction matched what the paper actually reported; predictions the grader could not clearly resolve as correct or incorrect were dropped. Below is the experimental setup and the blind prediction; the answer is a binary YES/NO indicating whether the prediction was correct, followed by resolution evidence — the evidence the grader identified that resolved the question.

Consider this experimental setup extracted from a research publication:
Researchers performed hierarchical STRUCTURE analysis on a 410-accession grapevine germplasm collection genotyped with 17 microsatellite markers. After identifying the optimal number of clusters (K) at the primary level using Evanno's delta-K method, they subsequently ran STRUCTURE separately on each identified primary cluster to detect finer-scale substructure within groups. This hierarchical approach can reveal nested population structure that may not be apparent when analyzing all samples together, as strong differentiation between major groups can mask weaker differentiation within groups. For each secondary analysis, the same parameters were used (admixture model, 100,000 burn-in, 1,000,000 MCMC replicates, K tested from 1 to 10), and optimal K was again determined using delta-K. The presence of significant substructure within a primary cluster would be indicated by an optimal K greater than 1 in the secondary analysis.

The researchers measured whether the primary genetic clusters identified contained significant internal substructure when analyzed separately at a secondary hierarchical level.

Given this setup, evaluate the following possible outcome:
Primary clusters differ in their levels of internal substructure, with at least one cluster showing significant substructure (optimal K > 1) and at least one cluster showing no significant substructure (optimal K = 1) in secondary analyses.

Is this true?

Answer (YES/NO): NO